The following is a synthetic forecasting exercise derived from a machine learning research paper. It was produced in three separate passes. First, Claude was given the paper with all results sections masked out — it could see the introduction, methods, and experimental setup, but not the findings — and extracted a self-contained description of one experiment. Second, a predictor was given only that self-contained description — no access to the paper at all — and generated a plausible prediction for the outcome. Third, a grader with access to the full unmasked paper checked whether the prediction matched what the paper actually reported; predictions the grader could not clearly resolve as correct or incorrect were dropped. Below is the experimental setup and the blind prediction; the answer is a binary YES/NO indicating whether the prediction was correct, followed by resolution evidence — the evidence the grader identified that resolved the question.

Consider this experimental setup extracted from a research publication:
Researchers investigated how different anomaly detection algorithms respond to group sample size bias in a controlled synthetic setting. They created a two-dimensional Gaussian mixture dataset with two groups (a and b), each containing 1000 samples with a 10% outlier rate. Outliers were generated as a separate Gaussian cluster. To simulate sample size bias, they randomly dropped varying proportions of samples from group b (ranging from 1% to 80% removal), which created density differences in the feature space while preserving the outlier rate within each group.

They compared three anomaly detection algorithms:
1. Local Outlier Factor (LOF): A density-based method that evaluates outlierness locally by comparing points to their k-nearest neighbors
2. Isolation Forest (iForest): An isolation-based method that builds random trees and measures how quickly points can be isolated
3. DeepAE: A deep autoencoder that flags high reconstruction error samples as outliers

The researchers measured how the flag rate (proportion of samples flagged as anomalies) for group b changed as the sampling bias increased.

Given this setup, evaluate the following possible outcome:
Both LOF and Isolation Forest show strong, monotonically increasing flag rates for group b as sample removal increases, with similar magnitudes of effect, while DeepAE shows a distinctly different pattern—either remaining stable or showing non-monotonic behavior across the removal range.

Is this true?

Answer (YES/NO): NO